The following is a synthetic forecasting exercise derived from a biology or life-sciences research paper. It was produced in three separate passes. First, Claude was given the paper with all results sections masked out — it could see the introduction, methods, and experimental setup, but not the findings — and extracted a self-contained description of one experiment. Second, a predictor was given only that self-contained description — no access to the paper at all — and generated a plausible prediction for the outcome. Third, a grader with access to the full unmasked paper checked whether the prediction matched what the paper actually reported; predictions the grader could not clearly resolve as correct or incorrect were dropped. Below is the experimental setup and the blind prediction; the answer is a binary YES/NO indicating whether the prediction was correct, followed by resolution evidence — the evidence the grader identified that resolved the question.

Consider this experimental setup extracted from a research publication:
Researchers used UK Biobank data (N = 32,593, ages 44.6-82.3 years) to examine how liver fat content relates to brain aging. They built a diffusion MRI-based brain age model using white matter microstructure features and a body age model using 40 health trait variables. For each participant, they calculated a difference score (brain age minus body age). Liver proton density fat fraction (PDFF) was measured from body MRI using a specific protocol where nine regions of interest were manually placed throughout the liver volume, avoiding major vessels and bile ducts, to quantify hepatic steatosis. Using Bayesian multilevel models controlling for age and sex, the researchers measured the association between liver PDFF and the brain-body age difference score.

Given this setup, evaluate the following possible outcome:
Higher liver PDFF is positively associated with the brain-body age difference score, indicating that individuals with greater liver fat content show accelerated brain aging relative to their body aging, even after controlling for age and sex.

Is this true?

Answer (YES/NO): YES